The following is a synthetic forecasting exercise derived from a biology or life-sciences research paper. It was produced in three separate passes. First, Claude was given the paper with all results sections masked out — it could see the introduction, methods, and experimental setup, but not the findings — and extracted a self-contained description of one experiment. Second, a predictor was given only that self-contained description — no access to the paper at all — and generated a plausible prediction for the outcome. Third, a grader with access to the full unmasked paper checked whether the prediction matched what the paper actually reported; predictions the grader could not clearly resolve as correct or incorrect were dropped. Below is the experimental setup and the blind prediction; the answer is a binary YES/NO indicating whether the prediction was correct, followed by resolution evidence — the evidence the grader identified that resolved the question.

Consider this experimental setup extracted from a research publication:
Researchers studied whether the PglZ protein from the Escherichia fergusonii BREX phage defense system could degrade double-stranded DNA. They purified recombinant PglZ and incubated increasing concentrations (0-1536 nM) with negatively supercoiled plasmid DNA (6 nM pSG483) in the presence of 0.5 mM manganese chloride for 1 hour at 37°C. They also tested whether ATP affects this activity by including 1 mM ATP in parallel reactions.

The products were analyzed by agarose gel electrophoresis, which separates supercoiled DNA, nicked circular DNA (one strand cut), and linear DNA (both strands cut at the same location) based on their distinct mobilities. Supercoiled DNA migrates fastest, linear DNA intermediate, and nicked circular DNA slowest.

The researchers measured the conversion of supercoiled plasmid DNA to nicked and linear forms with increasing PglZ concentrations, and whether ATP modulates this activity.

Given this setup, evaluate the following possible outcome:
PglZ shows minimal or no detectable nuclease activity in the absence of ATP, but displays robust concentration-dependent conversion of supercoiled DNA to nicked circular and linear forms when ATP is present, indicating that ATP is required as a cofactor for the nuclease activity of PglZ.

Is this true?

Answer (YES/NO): NO